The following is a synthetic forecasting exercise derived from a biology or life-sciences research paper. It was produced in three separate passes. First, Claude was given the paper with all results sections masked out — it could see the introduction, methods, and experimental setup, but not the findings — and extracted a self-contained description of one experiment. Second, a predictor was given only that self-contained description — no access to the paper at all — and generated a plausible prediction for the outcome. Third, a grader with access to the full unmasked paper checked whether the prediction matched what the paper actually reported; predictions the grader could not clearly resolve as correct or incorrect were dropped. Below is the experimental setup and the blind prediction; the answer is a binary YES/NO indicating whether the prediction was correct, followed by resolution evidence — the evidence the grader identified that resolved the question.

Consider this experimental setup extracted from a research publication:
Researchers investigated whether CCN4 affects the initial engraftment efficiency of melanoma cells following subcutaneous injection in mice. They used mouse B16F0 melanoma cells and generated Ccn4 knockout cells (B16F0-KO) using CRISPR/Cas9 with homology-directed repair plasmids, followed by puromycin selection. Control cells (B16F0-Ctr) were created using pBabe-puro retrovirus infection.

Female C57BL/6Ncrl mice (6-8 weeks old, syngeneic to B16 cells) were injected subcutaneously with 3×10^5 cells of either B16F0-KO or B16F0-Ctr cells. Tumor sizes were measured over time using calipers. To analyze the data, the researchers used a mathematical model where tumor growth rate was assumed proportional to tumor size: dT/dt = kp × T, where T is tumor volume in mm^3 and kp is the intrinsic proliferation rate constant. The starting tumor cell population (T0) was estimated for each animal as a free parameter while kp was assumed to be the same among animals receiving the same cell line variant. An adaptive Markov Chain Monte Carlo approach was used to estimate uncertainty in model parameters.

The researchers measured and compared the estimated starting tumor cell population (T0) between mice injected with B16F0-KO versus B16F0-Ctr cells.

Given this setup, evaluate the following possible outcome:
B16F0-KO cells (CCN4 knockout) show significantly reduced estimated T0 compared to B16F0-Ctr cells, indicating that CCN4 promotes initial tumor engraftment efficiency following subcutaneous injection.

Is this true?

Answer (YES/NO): YES